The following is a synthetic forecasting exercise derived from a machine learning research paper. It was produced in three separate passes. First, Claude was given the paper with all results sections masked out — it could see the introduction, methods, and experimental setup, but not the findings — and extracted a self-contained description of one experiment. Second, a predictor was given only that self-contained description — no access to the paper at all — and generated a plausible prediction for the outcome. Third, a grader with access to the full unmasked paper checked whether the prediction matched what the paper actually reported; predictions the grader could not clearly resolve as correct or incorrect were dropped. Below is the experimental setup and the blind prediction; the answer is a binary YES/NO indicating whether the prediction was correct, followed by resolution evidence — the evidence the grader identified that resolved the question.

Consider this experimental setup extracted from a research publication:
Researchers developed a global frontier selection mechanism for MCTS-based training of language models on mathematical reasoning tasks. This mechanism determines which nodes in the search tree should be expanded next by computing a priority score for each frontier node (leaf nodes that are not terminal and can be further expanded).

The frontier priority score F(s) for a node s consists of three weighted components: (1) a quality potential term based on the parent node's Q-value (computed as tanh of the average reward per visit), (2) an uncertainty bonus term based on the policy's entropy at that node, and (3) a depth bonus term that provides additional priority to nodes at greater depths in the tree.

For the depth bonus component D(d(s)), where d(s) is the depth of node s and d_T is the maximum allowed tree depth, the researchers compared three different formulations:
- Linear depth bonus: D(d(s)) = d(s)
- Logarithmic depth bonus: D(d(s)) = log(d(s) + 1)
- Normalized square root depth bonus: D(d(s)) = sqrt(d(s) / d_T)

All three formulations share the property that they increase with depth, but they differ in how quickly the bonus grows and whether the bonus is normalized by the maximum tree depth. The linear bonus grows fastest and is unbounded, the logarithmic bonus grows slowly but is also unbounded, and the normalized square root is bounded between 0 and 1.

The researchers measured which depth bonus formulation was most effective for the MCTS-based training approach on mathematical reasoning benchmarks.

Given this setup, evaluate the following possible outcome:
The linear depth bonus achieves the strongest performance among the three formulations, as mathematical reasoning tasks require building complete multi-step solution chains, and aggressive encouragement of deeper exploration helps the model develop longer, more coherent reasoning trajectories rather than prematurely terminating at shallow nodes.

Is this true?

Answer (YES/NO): NO